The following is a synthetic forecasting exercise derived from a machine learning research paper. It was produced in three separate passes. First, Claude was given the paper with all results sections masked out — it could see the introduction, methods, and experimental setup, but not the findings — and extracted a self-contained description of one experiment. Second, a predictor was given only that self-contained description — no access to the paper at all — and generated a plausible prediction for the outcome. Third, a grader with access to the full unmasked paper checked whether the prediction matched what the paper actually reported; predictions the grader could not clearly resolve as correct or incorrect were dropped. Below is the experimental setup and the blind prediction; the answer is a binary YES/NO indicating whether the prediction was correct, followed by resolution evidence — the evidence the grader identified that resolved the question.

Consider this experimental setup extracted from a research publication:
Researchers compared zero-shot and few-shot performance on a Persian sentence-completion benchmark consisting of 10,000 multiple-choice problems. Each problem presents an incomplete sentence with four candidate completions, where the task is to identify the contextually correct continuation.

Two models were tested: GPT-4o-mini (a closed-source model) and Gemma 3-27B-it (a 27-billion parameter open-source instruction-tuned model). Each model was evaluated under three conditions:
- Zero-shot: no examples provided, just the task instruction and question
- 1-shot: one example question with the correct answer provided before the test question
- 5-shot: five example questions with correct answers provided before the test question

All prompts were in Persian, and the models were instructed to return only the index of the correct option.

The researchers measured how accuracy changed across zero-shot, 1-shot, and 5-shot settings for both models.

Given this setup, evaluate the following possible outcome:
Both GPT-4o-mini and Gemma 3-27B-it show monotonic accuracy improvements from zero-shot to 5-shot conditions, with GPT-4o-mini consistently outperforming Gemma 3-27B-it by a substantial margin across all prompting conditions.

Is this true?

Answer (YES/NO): NO